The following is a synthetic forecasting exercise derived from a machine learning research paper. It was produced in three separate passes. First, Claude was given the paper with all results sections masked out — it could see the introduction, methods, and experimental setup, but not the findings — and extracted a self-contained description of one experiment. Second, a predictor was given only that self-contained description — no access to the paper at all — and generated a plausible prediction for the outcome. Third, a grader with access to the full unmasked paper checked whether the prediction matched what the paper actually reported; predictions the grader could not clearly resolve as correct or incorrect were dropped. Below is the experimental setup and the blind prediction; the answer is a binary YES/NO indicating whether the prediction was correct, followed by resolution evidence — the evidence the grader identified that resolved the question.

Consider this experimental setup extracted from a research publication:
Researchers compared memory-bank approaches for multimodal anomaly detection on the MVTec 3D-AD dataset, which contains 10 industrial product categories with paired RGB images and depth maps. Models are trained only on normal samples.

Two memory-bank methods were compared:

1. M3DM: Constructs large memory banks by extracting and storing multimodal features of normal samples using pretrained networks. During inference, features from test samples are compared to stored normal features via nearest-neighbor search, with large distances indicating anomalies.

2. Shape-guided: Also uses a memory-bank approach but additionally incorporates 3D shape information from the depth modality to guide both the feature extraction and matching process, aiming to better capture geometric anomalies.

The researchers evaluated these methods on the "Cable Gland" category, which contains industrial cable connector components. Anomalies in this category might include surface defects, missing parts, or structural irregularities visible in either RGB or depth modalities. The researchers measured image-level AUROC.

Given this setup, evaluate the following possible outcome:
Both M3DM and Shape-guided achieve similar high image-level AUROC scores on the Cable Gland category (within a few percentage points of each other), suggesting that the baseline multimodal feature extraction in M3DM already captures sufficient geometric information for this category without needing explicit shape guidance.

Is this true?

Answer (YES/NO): YES